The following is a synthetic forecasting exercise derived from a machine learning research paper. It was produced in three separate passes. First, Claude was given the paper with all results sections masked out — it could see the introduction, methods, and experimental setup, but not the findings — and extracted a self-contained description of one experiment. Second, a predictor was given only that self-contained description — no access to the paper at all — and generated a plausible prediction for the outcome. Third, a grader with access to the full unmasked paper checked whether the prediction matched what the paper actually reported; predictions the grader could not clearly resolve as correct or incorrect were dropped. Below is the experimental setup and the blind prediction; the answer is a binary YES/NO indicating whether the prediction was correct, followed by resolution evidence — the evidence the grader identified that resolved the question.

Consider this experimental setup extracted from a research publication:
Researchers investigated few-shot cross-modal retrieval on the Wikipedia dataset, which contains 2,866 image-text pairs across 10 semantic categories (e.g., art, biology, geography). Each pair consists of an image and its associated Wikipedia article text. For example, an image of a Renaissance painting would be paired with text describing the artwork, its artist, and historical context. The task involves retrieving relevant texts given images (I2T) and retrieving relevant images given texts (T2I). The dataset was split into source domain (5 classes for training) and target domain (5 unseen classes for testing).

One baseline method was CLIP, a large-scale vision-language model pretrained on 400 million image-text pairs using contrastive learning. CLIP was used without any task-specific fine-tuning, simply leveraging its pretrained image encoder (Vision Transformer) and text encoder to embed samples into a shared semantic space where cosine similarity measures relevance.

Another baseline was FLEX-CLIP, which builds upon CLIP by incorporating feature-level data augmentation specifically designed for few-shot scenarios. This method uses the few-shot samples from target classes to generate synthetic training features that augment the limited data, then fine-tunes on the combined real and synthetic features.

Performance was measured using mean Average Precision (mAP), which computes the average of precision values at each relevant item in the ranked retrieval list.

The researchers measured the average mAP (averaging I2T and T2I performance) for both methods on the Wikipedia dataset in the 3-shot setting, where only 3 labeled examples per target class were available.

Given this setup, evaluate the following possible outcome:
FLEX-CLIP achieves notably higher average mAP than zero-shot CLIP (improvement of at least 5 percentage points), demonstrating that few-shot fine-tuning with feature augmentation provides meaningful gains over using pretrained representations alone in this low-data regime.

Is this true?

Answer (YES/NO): YES